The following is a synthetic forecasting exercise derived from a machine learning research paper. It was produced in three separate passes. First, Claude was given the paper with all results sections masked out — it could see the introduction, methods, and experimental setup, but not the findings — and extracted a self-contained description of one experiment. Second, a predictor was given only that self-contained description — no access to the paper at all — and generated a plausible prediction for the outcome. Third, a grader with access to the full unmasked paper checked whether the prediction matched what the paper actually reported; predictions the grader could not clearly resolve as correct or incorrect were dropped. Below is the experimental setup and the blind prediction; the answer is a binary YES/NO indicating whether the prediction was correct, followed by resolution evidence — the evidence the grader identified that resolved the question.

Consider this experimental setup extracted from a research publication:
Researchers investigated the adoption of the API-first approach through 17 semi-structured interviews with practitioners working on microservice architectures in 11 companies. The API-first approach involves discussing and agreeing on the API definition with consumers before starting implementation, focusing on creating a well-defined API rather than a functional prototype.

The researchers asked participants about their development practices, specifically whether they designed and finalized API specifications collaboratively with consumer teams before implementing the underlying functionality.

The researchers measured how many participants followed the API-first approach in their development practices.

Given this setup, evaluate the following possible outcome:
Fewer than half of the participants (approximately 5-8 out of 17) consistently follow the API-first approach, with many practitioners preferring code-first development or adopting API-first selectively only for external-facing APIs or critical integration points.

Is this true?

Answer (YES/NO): NO